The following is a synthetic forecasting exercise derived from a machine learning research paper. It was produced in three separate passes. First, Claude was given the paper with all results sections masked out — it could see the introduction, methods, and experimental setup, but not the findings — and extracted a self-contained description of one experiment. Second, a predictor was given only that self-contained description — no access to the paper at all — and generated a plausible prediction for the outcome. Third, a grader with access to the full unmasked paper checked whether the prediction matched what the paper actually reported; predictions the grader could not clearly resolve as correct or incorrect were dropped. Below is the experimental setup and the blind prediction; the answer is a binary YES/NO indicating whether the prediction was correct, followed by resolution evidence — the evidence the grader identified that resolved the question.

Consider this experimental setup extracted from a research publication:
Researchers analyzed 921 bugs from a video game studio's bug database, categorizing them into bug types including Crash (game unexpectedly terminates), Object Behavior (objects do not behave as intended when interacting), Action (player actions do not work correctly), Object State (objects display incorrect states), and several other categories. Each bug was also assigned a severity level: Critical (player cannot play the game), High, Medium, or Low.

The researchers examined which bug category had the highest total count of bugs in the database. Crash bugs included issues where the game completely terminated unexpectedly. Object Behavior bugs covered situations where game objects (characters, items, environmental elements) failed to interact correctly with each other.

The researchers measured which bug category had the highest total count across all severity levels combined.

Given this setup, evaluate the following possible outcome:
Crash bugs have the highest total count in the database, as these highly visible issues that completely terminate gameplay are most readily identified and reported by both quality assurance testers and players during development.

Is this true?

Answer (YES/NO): YES